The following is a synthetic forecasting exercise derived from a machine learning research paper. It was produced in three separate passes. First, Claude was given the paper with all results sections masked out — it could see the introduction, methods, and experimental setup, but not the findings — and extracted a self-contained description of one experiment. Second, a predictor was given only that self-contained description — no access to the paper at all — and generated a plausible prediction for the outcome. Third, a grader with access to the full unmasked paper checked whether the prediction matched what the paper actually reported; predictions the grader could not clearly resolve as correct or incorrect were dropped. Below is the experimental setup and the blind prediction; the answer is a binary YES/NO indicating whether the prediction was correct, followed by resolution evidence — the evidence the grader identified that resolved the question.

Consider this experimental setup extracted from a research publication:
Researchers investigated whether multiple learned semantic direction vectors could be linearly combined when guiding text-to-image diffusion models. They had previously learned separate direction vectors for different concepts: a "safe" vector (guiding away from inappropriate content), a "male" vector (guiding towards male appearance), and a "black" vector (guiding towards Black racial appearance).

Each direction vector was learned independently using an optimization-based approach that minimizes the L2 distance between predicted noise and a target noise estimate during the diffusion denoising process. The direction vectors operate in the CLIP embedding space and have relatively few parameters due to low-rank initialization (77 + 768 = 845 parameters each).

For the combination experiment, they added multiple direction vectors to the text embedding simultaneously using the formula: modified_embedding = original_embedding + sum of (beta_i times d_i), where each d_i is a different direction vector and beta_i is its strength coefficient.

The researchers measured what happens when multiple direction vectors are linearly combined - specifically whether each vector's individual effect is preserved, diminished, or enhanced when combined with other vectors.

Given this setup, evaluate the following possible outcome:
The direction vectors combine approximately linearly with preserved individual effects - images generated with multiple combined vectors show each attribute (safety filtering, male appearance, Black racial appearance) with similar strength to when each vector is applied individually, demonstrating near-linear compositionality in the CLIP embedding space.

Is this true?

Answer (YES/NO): NO